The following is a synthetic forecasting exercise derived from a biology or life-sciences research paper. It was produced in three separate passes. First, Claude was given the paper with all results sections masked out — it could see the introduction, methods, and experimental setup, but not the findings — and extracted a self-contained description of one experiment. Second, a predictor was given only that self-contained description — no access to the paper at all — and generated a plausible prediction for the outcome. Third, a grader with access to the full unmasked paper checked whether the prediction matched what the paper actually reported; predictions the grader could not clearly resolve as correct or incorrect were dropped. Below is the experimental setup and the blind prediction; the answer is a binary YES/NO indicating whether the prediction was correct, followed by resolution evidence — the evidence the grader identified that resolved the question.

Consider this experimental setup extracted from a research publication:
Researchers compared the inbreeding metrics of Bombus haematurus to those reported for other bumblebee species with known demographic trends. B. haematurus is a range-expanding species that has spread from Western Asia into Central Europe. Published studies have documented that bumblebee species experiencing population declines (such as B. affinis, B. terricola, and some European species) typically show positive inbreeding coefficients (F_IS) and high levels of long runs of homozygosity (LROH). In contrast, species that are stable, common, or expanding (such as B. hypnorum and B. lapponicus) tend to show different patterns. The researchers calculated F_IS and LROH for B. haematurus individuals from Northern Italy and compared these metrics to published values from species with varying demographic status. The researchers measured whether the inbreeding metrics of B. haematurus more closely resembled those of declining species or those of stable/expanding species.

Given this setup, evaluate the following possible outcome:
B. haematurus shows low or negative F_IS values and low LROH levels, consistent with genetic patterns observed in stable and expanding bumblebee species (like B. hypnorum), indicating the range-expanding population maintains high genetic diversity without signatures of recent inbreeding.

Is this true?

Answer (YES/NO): YES